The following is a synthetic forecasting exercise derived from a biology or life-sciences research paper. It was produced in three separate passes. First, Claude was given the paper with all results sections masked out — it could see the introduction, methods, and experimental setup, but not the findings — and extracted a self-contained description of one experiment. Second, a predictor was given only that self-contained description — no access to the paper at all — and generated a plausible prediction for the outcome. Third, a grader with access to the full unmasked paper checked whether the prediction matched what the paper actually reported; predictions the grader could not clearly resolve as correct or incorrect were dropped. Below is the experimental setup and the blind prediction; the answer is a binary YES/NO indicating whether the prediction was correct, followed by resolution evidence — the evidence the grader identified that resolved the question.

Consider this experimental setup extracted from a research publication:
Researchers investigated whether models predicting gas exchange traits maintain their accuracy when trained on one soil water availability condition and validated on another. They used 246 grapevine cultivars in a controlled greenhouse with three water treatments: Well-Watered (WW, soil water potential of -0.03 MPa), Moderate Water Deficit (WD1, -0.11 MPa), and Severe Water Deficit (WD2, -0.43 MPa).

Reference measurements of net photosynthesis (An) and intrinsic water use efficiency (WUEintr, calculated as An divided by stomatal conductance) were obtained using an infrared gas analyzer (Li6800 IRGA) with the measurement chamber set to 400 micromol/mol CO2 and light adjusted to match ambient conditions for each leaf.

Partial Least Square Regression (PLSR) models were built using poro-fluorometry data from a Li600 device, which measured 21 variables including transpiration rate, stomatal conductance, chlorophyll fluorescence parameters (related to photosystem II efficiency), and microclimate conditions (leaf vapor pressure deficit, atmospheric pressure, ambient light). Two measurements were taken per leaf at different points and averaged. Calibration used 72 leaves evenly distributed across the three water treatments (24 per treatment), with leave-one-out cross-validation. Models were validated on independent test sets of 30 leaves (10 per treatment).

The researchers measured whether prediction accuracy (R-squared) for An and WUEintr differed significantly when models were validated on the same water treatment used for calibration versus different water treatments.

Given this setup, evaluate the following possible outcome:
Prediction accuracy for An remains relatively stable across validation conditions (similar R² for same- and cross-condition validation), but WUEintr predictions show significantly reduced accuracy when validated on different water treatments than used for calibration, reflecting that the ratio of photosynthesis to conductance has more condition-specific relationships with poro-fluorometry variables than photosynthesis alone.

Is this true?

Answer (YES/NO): NO